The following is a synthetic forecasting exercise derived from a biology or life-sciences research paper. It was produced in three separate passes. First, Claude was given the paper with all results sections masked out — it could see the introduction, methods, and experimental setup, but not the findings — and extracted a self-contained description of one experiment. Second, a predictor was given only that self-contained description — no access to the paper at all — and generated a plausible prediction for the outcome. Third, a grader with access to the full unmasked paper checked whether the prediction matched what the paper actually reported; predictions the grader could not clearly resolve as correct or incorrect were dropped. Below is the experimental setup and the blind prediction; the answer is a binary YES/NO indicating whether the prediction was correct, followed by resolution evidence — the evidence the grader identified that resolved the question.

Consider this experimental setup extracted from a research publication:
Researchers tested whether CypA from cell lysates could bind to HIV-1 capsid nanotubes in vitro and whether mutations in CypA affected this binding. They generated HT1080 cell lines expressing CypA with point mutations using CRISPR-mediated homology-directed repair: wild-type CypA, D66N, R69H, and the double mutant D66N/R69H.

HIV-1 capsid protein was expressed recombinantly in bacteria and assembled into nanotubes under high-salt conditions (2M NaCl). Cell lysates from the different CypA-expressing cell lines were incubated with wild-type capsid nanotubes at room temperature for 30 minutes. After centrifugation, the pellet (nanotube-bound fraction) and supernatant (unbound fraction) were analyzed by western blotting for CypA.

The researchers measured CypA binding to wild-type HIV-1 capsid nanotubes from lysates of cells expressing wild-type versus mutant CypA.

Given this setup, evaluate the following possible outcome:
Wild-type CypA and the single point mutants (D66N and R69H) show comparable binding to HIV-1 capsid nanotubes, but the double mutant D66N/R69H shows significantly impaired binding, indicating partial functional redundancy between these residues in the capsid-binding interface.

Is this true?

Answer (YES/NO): NO